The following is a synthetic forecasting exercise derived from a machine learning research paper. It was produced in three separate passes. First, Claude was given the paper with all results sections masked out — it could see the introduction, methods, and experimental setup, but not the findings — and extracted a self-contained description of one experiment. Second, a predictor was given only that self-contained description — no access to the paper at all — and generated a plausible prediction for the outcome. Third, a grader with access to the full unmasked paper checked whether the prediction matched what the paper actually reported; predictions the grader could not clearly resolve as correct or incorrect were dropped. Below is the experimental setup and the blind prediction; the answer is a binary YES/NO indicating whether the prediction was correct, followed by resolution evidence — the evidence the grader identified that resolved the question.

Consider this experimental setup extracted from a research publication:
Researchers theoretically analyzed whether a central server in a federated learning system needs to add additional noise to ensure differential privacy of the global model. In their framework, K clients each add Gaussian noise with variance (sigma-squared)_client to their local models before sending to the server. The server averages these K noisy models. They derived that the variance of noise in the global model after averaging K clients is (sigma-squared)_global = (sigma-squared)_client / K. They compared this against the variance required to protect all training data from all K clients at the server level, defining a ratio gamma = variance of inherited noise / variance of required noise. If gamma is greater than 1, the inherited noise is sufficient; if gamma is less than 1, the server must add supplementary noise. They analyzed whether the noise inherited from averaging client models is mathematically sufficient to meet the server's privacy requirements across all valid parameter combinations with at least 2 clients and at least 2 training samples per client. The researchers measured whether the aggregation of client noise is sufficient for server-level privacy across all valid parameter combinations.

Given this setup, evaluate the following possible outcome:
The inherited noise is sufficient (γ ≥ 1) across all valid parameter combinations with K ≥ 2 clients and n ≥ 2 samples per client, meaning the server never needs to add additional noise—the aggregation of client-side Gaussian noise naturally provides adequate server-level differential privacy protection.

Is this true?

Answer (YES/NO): YES